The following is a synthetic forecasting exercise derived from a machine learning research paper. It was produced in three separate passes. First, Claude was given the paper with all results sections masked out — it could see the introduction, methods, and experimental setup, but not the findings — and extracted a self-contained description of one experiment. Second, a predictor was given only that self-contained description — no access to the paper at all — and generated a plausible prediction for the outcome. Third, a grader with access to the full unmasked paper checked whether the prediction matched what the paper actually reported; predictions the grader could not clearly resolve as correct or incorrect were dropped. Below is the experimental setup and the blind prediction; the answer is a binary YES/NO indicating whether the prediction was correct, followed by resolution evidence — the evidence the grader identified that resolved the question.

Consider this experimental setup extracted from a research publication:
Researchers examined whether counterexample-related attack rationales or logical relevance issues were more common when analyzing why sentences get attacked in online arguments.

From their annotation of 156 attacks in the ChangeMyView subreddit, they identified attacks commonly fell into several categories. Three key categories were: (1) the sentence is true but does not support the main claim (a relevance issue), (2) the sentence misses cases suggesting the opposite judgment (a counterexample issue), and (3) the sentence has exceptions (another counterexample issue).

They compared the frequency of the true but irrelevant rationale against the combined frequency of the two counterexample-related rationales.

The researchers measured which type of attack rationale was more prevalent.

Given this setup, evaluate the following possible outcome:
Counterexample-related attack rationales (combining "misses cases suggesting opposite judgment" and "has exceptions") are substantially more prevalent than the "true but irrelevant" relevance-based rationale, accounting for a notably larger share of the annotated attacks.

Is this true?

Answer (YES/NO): YES